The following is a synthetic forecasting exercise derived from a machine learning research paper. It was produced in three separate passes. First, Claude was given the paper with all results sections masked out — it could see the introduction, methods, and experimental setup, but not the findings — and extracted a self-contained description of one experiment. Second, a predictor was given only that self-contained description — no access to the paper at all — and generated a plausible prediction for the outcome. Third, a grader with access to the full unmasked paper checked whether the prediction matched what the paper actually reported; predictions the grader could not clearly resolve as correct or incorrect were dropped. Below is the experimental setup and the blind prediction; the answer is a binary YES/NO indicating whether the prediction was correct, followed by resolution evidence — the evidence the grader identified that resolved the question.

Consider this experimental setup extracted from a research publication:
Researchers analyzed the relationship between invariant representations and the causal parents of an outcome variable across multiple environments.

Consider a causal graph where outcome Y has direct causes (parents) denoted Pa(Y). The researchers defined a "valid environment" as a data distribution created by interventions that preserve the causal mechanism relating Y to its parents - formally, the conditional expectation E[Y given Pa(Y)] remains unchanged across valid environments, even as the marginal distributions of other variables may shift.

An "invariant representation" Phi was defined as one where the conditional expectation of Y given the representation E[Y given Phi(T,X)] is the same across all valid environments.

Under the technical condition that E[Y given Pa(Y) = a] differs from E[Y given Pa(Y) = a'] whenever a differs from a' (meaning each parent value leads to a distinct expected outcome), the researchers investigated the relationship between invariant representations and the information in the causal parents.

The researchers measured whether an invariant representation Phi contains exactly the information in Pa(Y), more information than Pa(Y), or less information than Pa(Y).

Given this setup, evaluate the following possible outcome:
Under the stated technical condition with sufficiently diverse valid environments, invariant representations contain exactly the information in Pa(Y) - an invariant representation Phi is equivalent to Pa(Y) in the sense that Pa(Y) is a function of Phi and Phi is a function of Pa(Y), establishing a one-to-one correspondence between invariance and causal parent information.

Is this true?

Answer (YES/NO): NO